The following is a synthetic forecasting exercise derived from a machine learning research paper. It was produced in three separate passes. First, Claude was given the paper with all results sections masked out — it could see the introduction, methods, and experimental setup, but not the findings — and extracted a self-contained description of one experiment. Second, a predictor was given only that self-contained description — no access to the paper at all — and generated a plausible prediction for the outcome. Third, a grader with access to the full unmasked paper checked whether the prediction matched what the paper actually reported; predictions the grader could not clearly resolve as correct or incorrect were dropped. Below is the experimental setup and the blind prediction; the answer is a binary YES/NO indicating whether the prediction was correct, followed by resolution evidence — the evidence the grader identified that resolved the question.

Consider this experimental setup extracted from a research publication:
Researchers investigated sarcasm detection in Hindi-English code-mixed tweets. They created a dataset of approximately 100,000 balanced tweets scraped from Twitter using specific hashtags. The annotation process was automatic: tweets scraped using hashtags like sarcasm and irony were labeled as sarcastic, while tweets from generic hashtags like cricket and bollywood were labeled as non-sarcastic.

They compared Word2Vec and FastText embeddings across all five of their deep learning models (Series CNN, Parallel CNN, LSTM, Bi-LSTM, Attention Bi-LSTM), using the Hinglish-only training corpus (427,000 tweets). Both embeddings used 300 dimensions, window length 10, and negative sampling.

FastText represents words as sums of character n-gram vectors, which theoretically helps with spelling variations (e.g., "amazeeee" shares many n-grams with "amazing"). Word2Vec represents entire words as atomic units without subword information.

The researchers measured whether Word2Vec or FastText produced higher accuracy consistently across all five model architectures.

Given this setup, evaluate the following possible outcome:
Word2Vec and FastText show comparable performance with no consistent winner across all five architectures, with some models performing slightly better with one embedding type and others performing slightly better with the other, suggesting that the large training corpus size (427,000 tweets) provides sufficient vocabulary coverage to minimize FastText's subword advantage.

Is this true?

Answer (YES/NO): NO